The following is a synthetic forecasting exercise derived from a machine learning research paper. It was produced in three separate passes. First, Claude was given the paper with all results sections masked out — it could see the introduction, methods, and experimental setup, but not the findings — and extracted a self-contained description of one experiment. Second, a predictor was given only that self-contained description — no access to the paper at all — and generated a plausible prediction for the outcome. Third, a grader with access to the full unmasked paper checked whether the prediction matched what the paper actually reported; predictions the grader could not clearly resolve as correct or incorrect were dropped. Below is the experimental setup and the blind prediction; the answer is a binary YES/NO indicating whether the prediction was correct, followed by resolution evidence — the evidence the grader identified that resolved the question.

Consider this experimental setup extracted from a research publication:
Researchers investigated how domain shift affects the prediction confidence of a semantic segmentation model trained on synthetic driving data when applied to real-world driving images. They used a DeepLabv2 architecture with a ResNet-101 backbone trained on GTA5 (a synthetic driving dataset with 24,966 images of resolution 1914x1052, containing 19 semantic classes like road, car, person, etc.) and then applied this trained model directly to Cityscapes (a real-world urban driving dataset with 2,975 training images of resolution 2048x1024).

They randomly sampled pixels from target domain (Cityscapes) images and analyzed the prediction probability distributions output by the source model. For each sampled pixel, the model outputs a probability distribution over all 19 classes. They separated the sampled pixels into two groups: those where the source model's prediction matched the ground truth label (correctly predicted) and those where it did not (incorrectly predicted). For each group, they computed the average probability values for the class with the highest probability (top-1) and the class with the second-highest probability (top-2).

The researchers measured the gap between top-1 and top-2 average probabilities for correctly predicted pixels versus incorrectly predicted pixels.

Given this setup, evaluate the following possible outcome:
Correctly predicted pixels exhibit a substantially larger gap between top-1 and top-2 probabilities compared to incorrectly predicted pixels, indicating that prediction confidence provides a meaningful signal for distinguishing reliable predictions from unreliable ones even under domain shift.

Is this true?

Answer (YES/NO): YES